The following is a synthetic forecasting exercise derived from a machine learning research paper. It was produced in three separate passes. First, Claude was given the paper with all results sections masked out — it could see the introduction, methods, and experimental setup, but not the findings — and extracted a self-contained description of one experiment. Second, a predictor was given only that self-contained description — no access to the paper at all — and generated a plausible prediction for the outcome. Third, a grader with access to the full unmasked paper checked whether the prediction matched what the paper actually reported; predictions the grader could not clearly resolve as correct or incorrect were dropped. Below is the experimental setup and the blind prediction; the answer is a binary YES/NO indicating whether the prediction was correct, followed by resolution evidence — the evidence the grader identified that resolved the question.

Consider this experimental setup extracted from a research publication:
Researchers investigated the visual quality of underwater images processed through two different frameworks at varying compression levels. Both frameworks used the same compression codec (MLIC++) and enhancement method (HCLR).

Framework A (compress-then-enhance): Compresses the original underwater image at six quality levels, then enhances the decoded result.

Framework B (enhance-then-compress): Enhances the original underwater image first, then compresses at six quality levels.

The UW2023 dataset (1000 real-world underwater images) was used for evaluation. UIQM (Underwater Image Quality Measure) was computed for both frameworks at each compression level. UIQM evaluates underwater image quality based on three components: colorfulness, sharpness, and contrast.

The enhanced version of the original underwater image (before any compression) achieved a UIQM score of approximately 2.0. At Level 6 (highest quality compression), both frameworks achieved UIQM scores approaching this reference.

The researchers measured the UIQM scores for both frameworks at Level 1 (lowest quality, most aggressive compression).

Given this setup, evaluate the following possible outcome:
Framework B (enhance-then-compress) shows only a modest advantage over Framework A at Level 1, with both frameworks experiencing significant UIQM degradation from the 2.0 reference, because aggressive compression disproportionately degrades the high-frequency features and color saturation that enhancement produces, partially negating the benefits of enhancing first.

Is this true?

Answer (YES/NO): NO